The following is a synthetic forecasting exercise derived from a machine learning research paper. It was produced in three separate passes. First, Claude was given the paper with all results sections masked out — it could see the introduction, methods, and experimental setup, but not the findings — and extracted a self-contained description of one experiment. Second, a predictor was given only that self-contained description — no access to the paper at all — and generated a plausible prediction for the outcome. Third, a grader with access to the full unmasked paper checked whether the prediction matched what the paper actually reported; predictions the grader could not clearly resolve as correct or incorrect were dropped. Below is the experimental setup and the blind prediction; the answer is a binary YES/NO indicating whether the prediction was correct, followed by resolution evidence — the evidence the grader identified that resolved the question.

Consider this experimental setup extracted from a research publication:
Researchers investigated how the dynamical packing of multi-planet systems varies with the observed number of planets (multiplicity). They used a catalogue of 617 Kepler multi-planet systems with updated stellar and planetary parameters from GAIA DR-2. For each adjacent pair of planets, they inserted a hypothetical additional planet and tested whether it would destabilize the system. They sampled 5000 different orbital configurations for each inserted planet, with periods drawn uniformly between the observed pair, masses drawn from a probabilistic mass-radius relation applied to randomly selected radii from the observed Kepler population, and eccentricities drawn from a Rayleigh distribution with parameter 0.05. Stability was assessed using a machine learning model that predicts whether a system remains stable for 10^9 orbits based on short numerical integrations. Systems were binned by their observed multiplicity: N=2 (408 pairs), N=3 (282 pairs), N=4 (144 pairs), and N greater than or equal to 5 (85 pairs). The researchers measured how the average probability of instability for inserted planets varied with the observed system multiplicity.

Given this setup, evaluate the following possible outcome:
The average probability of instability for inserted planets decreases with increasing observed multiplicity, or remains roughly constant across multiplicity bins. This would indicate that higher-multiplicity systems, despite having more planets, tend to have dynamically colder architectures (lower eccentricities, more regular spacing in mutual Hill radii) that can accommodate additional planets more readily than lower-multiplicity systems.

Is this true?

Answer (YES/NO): NO